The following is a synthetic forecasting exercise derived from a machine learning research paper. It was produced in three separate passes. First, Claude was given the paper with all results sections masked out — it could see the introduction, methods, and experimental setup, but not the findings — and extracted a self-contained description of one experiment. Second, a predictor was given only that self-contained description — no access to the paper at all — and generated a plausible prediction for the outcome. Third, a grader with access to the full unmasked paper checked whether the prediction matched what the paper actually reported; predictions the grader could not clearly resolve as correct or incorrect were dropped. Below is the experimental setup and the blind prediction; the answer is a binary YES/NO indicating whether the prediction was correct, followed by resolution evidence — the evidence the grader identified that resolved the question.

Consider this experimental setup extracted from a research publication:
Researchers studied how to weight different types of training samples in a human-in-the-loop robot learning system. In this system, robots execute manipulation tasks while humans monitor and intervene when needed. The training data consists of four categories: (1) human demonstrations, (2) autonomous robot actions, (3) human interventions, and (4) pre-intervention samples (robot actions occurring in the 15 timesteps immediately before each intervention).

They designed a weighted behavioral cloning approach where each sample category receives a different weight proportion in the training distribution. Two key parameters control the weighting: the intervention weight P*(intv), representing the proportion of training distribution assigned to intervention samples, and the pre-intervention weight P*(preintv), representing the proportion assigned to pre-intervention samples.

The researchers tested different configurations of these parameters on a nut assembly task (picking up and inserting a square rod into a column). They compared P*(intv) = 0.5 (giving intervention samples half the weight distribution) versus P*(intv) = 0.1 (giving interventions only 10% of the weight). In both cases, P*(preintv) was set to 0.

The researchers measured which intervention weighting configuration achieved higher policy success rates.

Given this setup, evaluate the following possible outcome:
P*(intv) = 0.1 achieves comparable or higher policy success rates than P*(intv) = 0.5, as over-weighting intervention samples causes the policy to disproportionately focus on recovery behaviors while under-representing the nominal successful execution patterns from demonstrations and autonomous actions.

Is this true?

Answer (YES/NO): NO